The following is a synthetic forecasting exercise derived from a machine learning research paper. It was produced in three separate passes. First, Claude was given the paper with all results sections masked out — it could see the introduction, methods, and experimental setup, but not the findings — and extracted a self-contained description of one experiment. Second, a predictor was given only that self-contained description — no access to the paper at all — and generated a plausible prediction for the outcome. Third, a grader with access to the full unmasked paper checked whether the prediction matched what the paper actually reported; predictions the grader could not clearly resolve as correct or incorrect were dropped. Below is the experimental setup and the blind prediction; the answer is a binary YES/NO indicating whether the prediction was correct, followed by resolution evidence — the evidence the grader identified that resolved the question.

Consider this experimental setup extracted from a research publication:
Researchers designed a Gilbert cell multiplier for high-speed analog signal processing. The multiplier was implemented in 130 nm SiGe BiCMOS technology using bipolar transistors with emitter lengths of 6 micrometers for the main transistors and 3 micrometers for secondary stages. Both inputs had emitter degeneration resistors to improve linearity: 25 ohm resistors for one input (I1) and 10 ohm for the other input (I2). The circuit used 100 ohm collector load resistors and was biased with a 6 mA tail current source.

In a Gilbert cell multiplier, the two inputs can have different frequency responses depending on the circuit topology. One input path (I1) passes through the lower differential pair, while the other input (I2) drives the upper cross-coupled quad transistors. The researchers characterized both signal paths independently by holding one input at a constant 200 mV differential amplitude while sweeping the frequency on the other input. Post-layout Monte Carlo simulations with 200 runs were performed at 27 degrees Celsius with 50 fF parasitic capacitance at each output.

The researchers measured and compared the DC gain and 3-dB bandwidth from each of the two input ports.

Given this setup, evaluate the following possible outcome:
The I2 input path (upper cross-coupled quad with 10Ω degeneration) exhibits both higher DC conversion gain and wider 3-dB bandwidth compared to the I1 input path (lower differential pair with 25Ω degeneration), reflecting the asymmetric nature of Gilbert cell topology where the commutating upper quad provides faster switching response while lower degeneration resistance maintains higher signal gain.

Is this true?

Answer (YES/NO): NO